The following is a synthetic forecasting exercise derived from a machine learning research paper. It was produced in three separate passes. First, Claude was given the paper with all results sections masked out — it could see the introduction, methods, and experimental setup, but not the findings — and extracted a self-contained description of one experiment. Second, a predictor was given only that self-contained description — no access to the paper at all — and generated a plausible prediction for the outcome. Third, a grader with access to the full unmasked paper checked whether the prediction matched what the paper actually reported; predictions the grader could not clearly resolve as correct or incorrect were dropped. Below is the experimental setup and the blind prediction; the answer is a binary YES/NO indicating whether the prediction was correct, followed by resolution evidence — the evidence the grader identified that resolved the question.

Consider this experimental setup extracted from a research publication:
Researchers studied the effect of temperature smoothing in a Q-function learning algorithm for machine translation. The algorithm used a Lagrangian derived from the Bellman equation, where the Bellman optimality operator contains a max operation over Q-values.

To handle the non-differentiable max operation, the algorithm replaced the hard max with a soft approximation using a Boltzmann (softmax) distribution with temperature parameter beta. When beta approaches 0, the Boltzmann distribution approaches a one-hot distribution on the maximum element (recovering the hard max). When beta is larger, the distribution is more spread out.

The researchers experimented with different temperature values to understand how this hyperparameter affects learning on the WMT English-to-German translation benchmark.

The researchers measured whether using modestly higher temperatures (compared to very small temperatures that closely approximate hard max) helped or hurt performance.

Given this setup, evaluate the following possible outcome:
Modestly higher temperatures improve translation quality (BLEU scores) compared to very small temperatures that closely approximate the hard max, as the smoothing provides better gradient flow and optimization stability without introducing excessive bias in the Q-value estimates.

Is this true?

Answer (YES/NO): NO